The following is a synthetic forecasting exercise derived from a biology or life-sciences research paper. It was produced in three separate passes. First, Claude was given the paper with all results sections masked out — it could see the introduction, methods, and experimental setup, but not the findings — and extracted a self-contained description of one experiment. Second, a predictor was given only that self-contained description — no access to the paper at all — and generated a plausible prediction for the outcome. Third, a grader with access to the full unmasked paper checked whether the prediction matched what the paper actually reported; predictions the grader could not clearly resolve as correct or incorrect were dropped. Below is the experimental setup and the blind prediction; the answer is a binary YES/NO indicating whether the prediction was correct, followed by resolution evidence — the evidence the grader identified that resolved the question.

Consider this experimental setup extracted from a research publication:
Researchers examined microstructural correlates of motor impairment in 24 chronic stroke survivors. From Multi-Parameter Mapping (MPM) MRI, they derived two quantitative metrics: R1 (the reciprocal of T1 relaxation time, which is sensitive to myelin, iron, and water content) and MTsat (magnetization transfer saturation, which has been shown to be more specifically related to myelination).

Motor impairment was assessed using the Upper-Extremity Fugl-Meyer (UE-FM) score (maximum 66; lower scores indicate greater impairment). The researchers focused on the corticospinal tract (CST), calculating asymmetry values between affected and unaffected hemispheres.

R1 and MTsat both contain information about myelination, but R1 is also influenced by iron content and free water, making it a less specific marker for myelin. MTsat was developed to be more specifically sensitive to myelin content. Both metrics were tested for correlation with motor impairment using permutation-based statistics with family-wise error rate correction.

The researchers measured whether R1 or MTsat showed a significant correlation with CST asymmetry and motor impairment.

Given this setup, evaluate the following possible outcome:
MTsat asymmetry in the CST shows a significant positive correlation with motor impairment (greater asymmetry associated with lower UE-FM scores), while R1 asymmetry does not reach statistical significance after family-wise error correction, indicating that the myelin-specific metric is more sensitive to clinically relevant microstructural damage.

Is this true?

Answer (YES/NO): YES